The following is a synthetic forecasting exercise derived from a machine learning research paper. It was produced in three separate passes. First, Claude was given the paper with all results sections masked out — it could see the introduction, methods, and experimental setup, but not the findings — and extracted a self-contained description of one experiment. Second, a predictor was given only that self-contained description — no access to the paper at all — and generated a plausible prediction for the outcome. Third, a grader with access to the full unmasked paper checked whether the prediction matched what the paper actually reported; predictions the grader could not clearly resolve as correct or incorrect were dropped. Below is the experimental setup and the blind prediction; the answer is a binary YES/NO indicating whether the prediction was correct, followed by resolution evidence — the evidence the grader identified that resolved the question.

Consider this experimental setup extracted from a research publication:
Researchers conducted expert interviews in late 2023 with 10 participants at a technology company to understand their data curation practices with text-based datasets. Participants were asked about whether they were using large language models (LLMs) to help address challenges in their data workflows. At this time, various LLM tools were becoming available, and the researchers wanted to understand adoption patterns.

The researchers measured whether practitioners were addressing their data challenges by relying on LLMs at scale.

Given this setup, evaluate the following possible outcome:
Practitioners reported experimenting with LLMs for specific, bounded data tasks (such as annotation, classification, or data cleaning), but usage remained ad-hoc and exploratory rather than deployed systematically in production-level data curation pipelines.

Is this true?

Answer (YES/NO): NO